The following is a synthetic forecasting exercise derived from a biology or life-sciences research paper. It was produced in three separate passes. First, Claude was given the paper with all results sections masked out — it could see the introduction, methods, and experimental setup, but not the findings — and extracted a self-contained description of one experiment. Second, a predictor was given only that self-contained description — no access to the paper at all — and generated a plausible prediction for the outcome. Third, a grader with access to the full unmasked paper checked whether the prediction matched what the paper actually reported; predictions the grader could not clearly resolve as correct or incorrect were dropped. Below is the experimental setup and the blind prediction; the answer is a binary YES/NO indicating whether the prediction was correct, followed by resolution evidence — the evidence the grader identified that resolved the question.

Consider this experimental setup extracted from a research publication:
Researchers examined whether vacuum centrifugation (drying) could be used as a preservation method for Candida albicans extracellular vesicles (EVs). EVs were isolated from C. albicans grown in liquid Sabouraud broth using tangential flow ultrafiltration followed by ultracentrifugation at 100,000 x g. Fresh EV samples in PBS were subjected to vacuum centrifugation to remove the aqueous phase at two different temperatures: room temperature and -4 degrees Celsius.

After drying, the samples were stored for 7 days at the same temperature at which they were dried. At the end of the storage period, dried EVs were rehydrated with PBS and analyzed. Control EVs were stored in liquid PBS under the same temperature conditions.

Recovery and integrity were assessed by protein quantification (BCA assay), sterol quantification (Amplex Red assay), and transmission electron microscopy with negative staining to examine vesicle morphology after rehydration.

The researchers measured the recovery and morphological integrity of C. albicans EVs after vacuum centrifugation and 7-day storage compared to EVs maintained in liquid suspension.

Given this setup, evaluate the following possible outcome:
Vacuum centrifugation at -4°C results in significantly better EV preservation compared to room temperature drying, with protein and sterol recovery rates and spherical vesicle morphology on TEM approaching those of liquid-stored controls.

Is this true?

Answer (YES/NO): NO